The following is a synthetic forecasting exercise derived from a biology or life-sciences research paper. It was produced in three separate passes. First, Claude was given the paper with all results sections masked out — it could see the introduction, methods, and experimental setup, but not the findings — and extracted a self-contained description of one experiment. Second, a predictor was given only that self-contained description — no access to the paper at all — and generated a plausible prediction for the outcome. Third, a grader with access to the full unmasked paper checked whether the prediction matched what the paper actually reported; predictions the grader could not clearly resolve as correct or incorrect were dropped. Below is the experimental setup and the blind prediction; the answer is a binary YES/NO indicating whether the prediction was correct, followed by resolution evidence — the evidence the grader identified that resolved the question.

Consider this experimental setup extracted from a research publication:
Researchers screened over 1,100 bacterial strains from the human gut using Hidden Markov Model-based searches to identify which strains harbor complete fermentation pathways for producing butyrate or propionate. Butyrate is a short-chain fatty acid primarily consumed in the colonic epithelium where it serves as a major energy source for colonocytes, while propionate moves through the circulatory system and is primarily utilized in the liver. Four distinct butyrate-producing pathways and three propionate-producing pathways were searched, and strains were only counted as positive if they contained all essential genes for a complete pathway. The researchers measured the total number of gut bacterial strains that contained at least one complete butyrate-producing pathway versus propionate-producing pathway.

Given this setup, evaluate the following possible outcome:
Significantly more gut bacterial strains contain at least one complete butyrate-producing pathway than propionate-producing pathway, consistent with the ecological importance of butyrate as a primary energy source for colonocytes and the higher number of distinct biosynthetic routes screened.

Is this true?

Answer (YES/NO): NO